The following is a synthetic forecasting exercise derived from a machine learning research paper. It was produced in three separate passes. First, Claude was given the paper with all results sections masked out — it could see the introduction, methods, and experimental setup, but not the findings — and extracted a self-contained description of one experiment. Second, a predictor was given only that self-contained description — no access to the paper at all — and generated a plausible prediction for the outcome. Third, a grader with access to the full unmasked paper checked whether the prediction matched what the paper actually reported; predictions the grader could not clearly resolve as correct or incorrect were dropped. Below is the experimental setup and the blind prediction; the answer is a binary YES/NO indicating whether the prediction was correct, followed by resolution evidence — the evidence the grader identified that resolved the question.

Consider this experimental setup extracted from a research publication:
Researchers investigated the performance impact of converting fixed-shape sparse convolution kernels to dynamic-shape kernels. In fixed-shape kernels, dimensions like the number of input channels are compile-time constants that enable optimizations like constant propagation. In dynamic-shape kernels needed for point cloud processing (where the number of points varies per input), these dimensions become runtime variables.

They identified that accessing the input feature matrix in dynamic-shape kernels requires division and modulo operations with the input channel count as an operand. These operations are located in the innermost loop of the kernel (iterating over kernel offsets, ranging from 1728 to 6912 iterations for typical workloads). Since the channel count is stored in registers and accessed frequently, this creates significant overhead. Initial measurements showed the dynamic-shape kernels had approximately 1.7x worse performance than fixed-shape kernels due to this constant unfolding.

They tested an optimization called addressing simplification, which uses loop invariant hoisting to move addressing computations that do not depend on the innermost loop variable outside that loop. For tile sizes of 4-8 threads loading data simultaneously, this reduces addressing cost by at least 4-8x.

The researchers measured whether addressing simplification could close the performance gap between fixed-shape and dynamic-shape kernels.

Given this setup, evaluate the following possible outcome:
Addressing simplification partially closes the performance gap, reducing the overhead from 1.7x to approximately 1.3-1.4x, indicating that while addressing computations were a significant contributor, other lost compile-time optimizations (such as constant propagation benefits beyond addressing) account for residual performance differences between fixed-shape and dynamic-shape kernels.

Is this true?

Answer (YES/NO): NO